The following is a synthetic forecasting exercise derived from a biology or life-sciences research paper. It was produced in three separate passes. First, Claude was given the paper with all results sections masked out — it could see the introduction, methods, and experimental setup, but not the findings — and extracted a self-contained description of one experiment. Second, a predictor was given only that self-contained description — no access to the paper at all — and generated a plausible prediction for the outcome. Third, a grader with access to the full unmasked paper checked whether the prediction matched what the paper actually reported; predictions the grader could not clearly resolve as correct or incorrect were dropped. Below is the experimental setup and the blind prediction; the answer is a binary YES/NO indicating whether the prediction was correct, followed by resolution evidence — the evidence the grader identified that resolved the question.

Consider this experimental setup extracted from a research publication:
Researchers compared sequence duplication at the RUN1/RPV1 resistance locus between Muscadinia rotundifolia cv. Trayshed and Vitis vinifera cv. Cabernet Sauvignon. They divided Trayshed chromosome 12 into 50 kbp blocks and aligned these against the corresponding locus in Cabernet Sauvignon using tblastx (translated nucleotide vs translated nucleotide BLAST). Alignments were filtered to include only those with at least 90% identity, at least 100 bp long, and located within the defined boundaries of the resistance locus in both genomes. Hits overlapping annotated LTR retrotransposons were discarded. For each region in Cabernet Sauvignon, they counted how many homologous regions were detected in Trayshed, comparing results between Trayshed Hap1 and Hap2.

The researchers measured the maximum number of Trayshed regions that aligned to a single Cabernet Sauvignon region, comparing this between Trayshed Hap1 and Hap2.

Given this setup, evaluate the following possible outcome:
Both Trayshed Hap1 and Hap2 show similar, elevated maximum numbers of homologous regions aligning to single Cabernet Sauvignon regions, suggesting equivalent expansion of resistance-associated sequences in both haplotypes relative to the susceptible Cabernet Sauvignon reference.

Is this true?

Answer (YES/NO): NO